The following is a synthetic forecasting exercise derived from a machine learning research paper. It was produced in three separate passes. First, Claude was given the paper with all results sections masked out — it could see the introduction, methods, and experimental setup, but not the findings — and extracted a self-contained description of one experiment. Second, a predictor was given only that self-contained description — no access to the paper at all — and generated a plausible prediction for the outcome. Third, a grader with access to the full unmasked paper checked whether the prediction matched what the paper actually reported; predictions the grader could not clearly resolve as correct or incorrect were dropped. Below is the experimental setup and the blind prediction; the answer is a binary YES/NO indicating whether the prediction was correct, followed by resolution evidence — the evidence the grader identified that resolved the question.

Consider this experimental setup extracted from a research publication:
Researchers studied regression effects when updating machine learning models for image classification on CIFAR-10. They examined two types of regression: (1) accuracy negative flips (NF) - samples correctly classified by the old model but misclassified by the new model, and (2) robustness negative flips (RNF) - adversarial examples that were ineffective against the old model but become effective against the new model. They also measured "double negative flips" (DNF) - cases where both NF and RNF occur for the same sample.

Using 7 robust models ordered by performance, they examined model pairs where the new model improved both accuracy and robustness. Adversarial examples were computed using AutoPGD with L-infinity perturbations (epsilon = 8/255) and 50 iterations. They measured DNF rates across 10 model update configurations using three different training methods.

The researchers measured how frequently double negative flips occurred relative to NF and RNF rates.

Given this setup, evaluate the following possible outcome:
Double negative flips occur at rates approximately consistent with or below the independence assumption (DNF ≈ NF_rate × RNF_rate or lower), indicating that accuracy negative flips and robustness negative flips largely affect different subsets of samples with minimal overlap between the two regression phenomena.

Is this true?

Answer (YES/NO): YES